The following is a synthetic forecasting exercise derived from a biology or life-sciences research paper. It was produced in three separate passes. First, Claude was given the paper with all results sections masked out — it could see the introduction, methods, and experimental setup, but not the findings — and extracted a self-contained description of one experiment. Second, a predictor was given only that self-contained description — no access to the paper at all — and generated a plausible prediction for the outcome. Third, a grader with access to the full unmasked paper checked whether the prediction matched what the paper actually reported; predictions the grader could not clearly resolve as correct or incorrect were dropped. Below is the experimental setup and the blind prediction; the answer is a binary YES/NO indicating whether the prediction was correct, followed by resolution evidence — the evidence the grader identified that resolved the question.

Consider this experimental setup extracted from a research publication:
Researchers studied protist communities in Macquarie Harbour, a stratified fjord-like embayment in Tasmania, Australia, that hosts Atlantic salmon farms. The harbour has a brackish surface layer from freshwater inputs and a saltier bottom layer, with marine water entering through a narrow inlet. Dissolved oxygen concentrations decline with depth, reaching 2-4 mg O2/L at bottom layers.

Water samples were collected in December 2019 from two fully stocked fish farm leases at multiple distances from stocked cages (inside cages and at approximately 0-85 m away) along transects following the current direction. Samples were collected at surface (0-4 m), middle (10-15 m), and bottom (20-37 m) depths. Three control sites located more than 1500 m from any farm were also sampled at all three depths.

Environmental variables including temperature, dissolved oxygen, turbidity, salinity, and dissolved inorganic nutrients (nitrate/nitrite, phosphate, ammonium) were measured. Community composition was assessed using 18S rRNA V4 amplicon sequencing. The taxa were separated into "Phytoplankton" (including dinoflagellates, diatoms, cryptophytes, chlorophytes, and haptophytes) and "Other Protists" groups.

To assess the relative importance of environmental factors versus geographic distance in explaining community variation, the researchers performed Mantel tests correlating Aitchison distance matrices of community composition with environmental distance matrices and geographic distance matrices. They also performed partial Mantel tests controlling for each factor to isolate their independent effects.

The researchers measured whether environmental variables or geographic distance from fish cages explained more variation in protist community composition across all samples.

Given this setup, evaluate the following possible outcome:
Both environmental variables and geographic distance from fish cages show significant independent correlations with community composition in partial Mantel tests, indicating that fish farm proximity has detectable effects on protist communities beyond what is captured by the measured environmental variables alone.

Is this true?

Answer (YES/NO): NO